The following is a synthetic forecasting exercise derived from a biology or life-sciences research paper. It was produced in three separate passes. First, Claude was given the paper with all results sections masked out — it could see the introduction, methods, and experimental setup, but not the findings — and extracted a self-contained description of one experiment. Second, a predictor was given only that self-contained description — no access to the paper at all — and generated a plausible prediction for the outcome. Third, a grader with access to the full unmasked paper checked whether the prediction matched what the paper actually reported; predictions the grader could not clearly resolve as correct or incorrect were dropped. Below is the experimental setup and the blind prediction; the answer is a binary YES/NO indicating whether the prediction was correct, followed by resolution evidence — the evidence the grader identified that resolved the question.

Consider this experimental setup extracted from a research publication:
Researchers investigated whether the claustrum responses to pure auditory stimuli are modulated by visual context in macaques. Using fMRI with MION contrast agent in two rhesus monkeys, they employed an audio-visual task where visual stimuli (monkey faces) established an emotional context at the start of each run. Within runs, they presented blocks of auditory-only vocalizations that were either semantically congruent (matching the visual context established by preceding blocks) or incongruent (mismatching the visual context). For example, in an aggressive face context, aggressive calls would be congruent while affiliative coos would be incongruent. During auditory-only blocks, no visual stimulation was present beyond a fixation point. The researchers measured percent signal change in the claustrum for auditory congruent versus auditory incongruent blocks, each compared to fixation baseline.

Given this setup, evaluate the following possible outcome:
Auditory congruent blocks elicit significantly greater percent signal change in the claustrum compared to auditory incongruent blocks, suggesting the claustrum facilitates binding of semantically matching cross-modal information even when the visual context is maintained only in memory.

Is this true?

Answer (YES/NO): YES